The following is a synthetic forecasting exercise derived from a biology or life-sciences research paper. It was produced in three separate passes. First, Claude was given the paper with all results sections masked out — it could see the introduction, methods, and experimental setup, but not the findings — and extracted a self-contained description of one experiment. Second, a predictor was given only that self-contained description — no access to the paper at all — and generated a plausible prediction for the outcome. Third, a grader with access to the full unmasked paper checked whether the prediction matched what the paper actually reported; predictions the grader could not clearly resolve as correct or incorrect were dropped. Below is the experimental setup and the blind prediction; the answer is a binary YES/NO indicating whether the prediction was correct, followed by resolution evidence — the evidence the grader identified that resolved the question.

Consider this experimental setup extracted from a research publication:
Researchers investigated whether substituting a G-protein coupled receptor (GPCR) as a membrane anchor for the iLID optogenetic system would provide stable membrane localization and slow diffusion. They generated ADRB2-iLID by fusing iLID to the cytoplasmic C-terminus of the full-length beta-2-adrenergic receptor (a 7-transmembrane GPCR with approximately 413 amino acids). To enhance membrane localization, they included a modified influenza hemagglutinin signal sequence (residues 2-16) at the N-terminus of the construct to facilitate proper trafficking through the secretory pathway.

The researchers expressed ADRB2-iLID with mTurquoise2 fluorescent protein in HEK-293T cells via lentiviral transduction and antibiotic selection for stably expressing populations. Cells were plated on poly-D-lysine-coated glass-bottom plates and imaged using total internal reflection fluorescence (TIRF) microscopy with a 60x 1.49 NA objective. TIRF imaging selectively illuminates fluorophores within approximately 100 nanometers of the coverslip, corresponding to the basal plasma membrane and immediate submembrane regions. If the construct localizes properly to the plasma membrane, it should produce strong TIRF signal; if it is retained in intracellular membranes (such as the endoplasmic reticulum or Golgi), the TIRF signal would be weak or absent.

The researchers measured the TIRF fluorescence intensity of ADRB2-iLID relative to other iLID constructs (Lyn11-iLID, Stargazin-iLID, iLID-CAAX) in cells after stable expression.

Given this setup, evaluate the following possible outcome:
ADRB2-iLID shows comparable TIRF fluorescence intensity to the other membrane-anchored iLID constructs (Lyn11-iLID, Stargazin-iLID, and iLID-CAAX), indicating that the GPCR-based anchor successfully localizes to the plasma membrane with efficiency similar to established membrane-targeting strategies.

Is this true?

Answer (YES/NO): NO